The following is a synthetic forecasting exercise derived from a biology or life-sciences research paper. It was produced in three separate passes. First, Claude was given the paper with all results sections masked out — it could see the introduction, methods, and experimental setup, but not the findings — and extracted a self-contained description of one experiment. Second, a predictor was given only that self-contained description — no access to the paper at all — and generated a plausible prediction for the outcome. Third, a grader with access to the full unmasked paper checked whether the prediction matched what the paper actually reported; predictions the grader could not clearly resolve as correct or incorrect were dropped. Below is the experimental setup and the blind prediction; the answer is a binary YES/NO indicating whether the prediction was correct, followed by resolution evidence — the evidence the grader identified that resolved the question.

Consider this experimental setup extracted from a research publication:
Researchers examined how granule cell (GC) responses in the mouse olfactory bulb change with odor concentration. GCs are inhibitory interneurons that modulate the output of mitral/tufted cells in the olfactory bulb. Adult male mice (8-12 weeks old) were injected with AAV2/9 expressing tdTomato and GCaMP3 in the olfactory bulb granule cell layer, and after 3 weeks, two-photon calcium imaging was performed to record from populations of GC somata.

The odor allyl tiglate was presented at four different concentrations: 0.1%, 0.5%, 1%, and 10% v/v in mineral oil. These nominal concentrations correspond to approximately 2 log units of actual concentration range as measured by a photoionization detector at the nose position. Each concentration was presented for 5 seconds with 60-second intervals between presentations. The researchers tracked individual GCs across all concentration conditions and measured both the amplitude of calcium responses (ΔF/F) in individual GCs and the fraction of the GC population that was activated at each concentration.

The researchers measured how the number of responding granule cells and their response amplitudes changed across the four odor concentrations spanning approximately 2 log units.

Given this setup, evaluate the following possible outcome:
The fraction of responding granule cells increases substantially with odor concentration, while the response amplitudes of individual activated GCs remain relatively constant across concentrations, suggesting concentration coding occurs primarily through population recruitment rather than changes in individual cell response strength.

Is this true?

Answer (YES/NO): NO